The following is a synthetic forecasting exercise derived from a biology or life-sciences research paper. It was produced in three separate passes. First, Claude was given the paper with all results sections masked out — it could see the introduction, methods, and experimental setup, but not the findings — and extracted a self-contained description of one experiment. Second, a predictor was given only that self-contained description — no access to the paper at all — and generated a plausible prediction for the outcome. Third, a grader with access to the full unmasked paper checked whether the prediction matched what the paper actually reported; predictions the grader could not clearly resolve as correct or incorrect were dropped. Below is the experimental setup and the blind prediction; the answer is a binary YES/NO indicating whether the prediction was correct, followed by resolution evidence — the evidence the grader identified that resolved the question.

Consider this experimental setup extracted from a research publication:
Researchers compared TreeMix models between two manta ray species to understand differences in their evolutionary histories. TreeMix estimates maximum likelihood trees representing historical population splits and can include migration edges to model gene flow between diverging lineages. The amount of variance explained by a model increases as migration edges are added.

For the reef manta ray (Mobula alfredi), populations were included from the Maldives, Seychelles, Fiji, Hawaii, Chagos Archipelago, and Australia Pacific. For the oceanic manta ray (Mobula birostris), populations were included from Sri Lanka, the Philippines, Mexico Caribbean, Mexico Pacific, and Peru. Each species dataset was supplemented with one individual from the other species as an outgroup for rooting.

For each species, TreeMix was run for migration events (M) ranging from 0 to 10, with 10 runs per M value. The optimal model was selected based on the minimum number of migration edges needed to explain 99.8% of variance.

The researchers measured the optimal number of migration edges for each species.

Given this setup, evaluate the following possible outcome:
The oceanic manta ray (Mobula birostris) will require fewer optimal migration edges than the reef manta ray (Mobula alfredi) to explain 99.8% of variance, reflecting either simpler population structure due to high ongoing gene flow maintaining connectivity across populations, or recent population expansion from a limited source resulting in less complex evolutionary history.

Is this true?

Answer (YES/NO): YES